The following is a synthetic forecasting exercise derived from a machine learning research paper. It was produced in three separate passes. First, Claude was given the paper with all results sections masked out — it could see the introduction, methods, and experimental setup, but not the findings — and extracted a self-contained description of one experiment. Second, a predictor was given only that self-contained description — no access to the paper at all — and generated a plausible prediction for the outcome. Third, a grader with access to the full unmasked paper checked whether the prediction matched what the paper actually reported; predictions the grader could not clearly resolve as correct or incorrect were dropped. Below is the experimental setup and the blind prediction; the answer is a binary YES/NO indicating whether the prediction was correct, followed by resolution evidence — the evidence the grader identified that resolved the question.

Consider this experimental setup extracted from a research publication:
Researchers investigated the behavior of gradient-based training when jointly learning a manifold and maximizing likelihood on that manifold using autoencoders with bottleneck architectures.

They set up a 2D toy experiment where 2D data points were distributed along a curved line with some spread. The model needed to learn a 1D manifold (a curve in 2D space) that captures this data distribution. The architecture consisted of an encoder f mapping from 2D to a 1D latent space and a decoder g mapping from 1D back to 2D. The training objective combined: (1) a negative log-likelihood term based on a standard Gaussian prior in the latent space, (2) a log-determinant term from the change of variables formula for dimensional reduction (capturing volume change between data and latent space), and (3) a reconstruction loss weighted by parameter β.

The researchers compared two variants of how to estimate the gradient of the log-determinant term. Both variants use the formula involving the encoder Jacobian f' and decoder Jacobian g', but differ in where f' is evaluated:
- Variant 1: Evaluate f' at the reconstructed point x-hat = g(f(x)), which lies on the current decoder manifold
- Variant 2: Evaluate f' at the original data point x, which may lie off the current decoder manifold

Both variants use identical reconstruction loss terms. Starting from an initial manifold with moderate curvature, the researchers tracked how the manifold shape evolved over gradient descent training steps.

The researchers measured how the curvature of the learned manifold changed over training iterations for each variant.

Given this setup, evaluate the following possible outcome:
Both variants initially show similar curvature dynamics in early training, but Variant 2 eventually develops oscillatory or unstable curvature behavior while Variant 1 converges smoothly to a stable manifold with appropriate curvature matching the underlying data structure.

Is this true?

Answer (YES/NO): NO